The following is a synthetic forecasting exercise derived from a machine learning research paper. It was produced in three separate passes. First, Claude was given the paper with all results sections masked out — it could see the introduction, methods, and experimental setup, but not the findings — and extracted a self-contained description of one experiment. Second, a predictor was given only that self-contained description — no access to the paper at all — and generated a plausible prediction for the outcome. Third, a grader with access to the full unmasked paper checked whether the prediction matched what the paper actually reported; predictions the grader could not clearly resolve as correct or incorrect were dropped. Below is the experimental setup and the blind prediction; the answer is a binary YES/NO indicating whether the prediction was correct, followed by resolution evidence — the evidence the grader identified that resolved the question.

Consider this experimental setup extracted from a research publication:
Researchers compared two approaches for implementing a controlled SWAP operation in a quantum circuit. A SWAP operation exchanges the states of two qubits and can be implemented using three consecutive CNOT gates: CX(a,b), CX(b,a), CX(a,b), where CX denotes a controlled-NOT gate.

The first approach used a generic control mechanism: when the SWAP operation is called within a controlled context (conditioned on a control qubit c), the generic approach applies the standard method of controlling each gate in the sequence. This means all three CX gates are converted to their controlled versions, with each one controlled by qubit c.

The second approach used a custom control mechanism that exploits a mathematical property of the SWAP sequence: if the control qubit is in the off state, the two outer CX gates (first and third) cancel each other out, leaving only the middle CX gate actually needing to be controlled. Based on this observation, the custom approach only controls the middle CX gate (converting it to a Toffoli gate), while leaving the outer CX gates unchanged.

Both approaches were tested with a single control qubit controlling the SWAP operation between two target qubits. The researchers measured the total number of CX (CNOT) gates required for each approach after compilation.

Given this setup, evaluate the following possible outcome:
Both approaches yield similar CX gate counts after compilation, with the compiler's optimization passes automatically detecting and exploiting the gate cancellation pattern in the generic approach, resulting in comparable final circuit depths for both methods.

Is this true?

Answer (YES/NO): NO